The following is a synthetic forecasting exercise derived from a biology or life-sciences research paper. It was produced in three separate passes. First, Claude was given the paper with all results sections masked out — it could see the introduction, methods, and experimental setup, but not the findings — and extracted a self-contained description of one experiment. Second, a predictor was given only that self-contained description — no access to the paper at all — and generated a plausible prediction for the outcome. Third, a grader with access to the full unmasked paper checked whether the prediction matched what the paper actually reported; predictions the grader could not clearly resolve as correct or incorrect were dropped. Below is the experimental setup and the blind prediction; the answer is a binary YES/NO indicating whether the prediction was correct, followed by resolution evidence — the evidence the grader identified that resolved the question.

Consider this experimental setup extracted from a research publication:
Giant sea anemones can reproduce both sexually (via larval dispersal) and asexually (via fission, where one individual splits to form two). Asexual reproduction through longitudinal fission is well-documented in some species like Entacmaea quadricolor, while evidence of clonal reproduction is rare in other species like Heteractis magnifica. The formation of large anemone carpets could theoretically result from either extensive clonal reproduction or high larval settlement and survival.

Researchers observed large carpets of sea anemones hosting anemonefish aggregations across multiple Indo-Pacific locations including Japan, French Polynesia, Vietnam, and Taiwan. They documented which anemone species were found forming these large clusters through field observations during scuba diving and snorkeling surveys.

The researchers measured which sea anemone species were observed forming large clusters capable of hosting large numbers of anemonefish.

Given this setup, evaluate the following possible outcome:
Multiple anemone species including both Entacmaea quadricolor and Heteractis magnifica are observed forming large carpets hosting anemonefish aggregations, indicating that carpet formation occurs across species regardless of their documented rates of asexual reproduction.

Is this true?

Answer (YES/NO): YES